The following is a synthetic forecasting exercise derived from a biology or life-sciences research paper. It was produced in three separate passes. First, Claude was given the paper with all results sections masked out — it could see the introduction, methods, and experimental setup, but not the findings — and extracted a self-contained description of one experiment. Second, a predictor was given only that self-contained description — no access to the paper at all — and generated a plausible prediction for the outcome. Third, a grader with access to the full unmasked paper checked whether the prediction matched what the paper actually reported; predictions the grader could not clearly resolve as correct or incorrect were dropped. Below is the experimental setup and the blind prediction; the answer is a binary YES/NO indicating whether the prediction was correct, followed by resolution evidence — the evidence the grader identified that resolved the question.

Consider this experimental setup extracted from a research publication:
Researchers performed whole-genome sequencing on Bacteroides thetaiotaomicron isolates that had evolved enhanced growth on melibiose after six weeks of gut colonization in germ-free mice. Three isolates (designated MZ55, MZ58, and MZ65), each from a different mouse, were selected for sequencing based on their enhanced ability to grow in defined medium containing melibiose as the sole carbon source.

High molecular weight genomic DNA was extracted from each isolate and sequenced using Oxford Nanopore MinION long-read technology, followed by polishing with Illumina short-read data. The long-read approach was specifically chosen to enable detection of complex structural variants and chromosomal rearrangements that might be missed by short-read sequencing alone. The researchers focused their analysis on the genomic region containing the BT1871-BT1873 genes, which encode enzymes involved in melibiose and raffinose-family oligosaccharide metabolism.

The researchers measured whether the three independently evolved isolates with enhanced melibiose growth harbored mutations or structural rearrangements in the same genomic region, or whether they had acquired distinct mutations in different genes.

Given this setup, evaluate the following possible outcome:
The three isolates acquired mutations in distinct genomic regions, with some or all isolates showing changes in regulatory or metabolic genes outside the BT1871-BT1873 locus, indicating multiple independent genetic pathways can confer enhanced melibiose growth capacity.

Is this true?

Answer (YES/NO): NO